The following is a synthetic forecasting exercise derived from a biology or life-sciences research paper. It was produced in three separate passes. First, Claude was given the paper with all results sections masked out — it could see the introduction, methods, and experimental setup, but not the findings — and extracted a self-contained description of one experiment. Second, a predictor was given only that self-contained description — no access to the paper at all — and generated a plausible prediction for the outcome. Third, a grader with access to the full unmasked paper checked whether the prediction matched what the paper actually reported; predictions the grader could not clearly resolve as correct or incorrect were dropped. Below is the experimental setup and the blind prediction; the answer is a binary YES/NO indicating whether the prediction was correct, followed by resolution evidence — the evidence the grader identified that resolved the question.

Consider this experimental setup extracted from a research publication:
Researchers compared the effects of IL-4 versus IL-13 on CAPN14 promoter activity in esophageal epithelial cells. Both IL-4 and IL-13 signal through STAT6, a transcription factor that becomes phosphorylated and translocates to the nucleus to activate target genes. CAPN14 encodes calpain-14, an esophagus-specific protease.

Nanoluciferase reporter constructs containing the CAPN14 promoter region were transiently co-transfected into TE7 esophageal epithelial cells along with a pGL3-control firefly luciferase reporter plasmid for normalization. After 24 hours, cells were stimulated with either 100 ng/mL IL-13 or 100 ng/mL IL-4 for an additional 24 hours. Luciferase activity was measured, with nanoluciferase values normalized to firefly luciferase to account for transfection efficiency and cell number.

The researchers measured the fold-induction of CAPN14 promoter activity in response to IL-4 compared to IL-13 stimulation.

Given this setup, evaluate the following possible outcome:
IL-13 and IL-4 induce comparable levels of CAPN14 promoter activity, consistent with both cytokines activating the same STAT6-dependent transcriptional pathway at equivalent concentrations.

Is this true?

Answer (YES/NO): YES